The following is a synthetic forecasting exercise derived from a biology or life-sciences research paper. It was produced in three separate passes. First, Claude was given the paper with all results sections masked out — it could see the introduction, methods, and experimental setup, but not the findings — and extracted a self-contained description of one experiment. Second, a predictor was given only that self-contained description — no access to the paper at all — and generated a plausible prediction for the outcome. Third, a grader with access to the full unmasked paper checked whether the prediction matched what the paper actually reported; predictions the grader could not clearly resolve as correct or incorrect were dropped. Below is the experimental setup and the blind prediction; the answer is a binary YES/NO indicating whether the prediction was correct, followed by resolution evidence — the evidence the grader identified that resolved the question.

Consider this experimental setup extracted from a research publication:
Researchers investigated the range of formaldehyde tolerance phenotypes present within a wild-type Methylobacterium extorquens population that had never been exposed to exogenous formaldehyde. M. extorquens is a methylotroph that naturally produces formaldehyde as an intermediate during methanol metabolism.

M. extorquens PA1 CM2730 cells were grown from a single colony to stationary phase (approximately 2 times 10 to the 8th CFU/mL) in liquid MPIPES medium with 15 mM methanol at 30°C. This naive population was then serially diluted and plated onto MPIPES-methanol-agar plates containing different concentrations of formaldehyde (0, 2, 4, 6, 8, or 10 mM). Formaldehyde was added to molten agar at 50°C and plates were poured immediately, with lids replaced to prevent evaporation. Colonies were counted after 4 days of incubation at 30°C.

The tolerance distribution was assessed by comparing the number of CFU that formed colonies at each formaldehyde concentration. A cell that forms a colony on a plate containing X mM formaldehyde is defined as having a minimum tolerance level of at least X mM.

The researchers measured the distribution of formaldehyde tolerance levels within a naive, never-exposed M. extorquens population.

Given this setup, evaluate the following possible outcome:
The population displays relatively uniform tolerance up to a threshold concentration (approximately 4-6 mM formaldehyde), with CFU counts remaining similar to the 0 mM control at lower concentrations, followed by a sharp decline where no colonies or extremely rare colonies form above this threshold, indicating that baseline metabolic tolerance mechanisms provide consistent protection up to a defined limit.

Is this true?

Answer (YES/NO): NO